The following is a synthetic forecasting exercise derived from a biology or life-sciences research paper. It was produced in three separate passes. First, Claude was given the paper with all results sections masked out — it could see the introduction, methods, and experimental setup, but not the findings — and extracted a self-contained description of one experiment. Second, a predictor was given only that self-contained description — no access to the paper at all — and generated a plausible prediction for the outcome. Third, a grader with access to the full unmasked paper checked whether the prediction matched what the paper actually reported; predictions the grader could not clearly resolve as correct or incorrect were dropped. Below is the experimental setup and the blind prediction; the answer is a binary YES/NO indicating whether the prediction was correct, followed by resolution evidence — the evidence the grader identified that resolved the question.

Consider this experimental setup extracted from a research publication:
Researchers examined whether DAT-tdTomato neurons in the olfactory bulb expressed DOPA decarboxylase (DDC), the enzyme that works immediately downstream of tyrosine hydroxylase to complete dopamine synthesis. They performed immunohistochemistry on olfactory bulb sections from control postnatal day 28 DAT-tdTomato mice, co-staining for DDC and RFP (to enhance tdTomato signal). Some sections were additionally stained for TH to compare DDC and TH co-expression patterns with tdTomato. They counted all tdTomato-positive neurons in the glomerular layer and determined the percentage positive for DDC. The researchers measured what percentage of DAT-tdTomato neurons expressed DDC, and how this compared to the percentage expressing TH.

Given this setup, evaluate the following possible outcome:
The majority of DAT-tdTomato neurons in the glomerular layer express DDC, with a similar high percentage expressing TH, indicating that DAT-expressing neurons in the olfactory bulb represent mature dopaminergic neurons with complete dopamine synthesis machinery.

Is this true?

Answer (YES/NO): NO